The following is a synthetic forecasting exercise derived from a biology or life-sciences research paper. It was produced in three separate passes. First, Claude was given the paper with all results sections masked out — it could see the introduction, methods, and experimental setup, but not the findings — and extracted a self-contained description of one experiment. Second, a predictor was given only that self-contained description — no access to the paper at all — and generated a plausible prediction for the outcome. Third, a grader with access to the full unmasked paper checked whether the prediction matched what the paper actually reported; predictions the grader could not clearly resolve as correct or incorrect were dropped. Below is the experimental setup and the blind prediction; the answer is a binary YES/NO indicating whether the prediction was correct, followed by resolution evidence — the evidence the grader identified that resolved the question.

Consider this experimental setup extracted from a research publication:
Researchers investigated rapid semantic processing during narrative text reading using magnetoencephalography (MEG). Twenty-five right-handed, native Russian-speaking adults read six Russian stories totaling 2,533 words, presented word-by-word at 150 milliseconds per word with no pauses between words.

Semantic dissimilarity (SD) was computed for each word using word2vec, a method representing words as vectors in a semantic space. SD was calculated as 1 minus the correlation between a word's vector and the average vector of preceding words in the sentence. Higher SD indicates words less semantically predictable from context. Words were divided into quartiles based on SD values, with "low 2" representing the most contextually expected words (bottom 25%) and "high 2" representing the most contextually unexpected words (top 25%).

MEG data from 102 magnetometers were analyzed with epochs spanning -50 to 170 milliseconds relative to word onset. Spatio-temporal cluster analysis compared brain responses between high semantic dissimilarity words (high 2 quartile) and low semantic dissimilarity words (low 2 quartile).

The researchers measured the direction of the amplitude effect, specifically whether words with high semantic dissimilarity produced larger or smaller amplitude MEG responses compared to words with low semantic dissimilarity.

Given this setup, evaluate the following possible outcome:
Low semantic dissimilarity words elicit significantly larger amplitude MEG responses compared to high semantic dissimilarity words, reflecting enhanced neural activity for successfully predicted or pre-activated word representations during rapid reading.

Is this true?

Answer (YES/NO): NO